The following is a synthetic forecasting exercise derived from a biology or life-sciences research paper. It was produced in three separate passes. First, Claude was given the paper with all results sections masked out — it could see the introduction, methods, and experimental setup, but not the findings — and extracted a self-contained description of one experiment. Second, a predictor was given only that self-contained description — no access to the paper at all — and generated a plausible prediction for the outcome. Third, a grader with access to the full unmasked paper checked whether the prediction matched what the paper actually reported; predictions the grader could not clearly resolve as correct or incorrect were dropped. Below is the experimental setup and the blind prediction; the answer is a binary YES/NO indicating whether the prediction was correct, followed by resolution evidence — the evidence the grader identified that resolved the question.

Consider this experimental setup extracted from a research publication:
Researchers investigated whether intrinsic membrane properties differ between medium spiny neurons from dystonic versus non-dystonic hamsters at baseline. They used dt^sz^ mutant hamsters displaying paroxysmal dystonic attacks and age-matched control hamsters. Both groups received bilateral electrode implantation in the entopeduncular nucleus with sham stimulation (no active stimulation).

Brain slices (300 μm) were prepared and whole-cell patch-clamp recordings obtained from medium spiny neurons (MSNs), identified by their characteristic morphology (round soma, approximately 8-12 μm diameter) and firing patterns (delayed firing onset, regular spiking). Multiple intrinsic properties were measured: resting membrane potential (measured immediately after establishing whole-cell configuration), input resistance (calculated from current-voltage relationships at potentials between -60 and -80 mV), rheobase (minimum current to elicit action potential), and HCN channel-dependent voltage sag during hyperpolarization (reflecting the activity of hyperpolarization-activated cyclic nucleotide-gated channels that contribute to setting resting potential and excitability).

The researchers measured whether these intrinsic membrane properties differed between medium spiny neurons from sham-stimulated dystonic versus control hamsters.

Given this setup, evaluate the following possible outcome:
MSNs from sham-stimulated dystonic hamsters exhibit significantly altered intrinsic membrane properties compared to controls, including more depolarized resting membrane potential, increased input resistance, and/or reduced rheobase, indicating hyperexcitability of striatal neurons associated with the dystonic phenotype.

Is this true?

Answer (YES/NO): NO